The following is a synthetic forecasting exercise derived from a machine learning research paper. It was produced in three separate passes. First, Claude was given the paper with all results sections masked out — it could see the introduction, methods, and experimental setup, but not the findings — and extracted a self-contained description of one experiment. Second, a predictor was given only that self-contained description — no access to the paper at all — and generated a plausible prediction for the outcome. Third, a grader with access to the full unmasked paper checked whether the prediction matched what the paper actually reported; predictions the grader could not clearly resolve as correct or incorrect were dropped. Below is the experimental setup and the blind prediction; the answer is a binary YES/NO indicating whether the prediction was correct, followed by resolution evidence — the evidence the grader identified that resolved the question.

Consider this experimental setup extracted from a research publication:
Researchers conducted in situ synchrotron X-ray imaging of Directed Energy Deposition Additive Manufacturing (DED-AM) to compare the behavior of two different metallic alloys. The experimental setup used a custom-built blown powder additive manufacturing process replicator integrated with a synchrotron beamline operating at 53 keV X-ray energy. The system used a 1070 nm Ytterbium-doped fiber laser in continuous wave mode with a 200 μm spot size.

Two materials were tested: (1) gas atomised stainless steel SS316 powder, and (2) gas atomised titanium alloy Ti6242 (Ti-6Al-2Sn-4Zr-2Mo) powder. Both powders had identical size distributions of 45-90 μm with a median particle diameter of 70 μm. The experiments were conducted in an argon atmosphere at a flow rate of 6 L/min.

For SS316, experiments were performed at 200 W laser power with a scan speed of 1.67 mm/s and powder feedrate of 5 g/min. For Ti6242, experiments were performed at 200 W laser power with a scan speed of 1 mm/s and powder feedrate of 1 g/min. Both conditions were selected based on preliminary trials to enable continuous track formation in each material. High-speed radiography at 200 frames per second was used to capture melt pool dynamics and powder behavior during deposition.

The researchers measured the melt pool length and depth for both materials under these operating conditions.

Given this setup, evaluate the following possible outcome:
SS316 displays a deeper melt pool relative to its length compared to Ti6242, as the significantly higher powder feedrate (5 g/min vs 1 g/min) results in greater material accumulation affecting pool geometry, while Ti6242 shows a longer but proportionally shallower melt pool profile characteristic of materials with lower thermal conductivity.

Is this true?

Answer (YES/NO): NO